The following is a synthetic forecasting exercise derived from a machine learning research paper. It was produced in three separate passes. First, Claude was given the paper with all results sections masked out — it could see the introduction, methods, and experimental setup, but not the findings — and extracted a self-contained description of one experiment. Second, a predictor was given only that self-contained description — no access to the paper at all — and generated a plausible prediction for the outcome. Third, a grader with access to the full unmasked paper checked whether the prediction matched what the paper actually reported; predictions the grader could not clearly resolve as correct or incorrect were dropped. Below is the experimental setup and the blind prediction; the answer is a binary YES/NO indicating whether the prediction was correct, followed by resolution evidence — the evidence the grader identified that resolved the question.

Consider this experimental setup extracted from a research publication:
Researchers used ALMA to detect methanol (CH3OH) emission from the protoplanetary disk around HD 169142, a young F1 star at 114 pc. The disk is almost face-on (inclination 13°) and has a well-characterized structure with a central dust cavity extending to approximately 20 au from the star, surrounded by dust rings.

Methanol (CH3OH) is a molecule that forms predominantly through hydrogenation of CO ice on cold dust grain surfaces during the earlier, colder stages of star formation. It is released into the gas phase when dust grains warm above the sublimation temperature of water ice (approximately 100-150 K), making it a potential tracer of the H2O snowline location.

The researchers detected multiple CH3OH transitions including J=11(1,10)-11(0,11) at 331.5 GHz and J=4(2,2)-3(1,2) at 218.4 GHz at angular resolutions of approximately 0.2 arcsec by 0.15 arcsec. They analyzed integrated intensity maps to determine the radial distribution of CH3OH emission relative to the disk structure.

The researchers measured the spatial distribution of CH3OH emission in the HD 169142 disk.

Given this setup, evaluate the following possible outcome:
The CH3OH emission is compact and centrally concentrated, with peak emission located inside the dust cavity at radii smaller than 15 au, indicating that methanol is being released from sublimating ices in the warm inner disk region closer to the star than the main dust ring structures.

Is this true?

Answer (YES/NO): YES